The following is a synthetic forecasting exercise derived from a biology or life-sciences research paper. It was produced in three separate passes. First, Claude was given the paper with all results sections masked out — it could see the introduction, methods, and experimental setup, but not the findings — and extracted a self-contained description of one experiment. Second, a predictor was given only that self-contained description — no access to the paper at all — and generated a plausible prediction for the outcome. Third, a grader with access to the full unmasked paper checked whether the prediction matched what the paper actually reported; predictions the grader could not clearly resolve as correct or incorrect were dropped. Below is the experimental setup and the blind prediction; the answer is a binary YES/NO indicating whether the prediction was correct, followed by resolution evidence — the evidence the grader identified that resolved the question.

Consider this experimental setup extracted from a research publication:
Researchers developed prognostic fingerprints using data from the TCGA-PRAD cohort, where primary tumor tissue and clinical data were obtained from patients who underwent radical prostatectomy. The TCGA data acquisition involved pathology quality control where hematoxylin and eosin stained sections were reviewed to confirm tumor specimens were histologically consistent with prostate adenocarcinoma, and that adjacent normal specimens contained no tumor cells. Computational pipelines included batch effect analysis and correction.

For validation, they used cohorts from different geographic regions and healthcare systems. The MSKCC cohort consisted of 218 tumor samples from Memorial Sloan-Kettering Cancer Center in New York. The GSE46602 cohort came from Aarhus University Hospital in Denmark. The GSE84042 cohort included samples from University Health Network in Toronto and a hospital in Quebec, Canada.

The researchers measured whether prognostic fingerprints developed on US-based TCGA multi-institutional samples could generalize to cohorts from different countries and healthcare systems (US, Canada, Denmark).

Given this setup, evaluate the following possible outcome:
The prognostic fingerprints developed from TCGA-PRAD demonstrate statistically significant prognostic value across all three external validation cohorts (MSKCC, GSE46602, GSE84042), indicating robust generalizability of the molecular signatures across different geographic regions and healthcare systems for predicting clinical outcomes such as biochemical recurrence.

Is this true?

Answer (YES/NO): YES